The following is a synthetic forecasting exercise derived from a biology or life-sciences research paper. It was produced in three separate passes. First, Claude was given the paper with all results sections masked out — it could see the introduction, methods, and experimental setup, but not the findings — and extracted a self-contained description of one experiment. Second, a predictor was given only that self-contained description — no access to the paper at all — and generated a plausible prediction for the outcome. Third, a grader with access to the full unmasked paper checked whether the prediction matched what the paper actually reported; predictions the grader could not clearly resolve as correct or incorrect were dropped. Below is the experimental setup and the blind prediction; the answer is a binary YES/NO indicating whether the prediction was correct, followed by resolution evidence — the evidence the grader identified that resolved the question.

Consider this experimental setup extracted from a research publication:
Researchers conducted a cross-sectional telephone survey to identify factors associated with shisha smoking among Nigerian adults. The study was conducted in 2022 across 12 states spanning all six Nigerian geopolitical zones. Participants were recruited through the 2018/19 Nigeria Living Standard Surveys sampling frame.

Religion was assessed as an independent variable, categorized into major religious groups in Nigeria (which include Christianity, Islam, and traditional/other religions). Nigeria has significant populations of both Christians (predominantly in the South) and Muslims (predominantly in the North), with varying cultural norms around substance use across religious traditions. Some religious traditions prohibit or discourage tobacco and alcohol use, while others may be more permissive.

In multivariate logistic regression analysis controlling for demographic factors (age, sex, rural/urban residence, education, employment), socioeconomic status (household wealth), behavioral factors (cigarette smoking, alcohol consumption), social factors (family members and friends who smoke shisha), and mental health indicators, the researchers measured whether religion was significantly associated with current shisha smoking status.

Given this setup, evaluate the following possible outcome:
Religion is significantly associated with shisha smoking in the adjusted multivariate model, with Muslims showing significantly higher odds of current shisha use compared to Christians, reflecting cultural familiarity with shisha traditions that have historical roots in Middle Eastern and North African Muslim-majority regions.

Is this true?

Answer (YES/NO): NO